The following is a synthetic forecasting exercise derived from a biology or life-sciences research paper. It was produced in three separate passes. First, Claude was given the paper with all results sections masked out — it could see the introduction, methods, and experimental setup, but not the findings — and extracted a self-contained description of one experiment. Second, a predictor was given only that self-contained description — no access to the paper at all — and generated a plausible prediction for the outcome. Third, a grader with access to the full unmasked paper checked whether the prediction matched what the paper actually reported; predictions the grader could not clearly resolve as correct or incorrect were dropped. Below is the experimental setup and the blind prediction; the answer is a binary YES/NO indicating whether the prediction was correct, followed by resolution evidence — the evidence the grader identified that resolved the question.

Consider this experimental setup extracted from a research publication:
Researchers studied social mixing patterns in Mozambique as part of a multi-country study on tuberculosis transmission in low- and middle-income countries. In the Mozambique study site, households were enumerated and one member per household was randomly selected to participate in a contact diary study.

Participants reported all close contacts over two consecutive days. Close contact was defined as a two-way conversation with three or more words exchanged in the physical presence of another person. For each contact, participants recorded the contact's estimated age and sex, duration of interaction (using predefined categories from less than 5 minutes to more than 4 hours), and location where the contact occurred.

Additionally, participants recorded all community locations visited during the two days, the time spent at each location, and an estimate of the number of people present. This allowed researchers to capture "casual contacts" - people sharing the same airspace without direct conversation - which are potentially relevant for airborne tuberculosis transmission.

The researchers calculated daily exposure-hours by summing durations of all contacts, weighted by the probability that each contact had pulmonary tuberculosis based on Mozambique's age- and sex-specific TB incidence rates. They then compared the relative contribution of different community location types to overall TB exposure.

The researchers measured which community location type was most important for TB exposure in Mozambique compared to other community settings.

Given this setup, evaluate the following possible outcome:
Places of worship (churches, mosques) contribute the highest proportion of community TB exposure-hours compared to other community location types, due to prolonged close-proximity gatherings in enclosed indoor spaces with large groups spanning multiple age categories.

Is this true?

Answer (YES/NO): NO